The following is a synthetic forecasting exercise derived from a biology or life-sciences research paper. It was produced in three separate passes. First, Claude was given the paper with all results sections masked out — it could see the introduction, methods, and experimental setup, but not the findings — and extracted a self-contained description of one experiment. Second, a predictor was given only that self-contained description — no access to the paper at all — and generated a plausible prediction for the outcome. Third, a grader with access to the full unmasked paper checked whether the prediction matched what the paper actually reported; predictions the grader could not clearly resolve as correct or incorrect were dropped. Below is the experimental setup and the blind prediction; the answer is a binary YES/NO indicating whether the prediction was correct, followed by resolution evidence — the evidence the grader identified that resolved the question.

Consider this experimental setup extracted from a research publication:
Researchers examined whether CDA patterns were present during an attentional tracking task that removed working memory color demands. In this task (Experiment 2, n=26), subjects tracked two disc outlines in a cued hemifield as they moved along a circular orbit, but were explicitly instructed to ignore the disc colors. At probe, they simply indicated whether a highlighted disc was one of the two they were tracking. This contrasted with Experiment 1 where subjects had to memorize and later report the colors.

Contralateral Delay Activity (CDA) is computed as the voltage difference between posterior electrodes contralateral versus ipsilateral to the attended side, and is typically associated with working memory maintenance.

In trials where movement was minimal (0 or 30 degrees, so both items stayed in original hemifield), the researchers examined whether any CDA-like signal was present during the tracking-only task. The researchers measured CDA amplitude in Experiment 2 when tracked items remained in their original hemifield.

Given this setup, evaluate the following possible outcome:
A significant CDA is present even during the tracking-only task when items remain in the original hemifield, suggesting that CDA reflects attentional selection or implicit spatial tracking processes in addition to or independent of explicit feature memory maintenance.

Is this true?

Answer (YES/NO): YES